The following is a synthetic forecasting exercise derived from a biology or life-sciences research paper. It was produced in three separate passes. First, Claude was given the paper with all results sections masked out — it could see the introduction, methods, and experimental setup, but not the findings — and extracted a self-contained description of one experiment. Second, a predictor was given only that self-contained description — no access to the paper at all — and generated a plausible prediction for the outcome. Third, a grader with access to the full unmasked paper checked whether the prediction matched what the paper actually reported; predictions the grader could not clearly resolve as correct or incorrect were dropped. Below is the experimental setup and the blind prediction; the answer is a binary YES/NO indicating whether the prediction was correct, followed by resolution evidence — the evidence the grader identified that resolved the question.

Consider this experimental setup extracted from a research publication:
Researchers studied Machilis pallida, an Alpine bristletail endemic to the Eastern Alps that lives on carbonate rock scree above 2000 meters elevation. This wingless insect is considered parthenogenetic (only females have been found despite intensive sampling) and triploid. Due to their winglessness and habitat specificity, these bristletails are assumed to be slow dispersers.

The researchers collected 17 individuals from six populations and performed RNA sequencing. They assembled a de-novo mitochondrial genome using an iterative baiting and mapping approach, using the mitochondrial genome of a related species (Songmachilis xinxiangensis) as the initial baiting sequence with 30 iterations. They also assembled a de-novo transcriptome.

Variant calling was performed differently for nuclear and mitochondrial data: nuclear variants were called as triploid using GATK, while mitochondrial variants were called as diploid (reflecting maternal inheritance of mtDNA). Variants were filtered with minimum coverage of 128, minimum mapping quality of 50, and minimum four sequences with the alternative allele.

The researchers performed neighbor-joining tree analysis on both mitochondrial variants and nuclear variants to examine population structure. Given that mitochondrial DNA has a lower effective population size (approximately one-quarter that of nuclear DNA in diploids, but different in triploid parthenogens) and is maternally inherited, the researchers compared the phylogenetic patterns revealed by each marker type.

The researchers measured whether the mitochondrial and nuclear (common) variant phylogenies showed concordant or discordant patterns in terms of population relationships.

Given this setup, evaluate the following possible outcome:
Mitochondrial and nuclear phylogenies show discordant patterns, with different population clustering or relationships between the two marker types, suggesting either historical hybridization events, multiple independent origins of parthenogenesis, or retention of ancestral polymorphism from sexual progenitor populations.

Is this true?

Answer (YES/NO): NO